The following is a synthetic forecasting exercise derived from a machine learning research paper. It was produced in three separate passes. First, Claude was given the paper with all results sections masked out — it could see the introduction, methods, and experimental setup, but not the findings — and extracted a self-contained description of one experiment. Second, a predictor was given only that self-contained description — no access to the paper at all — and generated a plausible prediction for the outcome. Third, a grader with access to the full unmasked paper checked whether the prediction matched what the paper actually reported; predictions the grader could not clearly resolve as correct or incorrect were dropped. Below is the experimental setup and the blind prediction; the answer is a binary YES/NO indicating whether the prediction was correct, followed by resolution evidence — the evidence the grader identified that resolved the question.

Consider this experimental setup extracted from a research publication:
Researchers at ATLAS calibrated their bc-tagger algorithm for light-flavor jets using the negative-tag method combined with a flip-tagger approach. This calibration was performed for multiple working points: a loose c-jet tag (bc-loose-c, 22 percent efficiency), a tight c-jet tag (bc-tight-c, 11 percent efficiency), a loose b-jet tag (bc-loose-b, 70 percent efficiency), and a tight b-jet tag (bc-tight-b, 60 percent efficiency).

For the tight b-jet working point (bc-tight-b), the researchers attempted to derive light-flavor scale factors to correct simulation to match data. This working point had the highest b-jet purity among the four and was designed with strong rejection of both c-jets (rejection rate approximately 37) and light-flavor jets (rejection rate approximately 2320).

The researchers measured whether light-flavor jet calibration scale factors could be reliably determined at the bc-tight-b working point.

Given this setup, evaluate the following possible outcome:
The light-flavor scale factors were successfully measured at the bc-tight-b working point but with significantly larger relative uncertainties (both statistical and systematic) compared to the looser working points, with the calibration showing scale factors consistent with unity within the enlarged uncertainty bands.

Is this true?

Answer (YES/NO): NO